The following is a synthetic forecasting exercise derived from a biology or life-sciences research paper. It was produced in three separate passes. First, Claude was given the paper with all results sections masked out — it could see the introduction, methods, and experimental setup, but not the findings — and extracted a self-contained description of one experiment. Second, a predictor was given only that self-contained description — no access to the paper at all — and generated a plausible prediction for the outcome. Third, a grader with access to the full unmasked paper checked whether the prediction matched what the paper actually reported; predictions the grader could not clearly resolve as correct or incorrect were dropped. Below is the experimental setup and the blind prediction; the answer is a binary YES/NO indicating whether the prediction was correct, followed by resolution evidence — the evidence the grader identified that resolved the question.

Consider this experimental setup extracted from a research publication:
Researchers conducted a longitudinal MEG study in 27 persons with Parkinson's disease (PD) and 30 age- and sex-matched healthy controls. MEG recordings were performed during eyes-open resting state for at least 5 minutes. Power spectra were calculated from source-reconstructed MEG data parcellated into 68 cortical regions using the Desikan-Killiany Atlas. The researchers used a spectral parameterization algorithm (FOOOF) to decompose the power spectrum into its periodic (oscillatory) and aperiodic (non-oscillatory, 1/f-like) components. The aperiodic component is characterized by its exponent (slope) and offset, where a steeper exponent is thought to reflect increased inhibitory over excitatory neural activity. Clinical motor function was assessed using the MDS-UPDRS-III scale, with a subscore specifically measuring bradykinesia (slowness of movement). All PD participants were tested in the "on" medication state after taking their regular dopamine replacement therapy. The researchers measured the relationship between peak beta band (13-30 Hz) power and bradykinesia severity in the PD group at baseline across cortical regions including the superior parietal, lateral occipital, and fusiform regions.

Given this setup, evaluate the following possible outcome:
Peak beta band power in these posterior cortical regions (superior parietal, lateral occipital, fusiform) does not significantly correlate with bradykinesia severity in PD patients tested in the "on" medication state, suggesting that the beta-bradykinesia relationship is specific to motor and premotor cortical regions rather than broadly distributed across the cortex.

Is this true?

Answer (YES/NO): NO